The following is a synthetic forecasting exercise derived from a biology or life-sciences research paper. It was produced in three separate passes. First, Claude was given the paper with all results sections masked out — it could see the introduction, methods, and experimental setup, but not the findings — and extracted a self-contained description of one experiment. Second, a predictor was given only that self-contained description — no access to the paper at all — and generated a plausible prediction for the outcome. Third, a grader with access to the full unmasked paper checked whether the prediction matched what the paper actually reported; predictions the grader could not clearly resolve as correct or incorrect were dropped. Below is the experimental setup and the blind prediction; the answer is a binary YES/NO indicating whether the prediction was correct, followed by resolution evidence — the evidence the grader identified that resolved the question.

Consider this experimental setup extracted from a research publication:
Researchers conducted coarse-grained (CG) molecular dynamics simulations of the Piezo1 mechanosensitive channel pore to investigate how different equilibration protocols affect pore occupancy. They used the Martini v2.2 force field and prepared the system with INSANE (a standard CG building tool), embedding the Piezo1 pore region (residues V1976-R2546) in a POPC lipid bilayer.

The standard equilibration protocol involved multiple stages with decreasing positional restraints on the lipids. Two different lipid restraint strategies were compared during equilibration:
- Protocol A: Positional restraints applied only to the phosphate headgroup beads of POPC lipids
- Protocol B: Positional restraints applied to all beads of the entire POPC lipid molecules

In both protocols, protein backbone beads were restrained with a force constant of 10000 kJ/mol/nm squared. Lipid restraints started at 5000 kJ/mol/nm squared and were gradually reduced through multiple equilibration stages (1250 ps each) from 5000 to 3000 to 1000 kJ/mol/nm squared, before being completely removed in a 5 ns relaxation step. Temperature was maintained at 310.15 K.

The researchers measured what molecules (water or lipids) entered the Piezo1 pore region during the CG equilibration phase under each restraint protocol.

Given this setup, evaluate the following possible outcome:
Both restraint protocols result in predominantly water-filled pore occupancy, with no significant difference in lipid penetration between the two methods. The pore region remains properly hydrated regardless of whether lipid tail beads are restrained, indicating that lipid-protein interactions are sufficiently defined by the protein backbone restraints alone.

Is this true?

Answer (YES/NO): NO